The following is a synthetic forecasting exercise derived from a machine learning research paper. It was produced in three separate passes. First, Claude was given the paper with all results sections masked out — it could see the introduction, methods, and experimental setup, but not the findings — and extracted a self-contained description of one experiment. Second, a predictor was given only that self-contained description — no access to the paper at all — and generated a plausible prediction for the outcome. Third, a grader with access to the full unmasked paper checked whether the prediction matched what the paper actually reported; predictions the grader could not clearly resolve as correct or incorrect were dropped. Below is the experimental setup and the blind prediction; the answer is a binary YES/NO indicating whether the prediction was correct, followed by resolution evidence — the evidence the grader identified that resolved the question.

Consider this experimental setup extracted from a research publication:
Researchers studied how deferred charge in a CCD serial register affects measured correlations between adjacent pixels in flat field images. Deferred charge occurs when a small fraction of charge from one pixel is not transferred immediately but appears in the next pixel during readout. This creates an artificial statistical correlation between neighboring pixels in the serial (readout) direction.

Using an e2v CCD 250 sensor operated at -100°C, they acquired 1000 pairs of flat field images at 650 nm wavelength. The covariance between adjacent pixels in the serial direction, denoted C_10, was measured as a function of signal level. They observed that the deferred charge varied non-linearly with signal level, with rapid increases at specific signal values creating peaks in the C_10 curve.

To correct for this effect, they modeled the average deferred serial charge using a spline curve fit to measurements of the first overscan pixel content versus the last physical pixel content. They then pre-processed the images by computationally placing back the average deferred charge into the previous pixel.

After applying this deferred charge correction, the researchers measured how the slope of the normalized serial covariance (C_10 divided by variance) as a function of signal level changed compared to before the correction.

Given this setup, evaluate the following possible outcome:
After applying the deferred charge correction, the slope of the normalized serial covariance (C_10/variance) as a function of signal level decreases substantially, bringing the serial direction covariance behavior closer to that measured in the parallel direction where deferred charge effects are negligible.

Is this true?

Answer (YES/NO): NO